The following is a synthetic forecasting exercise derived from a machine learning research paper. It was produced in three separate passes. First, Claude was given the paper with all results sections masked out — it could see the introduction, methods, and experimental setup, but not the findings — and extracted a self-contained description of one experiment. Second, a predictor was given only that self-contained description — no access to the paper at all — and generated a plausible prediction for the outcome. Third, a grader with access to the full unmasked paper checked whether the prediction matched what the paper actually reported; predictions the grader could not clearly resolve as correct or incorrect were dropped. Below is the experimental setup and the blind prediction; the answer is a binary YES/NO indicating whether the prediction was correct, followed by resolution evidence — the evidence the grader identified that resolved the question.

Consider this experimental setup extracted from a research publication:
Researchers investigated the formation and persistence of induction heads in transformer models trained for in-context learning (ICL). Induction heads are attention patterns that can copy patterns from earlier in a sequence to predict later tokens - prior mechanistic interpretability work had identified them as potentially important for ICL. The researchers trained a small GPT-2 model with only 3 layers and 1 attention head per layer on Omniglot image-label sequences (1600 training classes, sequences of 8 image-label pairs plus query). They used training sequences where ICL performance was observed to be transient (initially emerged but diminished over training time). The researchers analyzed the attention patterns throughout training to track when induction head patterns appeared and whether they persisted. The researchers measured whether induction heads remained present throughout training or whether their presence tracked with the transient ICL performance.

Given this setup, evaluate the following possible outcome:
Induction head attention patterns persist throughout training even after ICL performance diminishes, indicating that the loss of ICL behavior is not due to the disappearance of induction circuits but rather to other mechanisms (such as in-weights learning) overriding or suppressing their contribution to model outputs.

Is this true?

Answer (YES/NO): NO